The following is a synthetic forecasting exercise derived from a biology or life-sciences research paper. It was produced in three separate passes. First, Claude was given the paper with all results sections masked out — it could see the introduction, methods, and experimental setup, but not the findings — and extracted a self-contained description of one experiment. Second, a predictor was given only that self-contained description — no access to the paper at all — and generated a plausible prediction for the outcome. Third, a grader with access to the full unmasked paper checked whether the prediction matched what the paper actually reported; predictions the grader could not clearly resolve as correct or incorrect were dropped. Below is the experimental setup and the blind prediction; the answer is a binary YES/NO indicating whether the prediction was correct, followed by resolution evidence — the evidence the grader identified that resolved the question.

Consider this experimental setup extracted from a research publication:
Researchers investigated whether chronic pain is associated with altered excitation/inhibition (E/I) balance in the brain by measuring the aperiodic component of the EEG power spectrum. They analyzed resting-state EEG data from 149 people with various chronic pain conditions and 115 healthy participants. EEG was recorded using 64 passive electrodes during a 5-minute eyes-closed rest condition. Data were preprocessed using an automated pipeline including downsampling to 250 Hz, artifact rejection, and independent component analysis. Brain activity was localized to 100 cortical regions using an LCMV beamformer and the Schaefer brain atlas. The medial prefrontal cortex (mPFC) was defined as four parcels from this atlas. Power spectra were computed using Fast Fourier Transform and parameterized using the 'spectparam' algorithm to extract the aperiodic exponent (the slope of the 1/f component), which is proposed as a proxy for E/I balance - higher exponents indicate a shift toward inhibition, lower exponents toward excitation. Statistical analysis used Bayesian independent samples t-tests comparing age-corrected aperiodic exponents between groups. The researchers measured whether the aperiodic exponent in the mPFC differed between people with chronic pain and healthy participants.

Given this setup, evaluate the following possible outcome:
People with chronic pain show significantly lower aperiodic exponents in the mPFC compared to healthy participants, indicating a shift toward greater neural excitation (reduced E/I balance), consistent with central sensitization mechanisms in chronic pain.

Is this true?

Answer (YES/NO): NO